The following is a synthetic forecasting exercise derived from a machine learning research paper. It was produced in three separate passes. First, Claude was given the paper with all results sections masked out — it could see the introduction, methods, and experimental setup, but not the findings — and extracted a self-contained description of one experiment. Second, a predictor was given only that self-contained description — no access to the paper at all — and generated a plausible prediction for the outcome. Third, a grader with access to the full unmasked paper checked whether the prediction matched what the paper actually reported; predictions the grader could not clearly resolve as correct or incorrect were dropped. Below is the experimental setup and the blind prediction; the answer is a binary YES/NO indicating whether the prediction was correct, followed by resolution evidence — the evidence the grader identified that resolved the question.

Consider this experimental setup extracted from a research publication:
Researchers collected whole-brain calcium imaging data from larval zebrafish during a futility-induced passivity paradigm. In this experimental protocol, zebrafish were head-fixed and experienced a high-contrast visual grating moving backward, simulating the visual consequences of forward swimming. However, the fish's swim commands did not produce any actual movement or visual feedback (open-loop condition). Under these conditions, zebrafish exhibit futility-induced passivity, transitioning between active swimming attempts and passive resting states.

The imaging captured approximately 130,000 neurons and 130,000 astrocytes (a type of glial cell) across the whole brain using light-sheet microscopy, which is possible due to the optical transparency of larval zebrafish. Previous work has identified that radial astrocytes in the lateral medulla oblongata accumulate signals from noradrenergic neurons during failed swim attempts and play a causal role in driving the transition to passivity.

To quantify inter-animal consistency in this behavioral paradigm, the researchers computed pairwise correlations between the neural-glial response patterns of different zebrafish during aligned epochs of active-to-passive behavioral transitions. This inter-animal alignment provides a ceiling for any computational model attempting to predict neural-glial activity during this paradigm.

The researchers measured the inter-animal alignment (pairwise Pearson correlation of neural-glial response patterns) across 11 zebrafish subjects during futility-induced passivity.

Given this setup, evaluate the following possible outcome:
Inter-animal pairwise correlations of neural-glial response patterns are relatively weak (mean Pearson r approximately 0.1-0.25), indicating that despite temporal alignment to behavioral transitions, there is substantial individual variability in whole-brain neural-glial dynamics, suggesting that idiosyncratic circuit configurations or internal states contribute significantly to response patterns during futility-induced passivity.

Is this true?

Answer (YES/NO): NO